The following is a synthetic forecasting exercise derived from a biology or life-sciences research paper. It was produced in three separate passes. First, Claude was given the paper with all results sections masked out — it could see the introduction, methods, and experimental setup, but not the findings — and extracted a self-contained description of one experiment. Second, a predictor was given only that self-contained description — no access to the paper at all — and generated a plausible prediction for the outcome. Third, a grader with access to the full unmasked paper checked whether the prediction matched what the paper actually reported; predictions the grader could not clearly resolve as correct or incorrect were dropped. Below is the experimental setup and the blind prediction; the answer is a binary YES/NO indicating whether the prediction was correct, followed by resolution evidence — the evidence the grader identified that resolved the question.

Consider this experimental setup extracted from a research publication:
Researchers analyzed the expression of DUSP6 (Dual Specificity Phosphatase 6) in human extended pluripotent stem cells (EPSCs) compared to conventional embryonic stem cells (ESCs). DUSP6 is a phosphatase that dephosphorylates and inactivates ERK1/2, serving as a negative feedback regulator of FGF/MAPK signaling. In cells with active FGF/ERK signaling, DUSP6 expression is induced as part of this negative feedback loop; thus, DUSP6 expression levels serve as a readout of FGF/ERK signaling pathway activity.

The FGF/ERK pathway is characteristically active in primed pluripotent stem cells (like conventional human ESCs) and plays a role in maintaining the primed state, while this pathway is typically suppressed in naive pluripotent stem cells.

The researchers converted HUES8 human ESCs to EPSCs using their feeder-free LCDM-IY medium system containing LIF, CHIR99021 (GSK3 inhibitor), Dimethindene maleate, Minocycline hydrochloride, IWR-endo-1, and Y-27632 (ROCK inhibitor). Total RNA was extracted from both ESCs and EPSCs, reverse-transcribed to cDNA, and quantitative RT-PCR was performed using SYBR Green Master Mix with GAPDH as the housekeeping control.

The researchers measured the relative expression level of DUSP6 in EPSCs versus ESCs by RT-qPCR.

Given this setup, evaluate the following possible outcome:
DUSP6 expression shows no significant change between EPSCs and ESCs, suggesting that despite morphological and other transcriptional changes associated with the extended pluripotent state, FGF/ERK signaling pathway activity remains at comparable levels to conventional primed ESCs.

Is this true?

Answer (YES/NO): NO